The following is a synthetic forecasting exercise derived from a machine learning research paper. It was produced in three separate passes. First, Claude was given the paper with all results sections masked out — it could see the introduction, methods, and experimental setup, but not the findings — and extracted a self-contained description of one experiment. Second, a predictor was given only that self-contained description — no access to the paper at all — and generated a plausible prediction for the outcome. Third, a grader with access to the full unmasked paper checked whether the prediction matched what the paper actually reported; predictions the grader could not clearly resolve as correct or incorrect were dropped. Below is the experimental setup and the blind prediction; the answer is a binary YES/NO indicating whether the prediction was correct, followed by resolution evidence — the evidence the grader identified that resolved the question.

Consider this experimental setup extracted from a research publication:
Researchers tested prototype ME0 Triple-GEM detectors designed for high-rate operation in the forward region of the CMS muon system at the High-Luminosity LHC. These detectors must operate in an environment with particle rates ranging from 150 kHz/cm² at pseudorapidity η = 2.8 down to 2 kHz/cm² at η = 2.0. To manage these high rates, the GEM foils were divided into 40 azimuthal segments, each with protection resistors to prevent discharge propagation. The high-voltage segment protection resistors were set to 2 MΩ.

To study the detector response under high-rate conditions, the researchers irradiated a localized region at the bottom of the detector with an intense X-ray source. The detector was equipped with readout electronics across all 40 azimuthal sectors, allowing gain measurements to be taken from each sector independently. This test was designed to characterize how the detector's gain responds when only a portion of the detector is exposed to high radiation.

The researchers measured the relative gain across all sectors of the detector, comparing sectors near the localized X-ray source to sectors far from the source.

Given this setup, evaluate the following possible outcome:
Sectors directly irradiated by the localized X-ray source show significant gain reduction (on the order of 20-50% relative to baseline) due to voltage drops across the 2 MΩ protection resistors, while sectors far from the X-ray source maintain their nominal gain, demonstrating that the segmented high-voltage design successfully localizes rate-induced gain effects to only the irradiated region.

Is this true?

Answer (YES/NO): NO